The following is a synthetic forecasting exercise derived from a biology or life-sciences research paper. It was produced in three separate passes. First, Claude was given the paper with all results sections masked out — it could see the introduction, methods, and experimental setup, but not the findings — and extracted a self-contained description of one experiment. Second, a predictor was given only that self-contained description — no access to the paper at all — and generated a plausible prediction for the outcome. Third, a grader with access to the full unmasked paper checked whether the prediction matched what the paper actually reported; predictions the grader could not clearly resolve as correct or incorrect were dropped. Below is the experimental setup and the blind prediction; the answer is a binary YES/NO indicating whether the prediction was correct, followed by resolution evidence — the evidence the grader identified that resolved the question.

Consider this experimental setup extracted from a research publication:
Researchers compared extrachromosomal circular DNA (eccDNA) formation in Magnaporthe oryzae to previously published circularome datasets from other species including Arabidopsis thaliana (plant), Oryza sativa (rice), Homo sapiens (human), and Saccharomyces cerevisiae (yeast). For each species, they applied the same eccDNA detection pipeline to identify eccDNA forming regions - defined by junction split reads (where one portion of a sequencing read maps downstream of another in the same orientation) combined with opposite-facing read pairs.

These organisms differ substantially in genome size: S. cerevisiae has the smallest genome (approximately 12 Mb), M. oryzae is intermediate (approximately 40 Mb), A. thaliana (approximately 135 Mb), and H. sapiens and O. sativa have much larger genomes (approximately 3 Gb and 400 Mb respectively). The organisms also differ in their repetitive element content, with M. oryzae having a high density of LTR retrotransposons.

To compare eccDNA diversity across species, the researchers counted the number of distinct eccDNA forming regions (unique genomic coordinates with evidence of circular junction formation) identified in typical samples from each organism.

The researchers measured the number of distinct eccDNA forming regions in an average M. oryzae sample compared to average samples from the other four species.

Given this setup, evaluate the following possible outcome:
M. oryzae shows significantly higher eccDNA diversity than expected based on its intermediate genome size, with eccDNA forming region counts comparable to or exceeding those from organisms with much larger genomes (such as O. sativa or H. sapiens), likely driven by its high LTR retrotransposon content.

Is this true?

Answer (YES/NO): YES